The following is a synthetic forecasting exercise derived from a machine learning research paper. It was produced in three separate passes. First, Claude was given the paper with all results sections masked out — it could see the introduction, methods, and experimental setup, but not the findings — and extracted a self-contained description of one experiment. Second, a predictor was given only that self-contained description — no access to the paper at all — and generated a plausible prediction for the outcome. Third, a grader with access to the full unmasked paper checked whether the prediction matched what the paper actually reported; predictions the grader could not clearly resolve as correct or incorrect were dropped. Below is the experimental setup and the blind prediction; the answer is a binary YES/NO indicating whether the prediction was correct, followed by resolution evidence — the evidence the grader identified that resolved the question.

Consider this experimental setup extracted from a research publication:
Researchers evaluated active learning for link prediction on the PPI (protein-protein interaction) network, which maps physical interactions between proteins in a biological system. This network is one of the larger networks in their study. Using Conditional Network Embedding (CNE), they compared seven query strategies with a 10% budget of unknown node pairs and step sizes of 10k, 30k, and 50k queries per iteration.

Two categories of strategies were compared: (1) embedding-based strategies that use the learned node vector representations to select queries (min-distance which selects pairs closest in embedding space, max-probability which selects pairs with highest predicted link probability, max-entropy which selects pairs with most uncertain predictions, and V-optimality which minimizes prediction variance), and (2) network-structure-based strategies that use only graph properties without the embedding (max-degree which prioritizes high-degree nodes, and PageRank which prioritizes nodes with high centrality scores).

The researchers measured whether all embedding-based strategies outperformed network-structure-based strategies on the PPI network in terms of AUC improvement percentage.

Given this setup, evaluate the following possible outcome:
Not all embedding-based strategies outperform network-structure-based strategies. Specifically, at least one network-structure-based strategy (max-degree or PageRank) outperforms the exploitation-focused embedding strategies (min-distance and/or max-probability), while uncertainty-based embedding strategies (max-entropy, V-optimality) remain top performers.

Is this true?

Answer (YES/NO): NO